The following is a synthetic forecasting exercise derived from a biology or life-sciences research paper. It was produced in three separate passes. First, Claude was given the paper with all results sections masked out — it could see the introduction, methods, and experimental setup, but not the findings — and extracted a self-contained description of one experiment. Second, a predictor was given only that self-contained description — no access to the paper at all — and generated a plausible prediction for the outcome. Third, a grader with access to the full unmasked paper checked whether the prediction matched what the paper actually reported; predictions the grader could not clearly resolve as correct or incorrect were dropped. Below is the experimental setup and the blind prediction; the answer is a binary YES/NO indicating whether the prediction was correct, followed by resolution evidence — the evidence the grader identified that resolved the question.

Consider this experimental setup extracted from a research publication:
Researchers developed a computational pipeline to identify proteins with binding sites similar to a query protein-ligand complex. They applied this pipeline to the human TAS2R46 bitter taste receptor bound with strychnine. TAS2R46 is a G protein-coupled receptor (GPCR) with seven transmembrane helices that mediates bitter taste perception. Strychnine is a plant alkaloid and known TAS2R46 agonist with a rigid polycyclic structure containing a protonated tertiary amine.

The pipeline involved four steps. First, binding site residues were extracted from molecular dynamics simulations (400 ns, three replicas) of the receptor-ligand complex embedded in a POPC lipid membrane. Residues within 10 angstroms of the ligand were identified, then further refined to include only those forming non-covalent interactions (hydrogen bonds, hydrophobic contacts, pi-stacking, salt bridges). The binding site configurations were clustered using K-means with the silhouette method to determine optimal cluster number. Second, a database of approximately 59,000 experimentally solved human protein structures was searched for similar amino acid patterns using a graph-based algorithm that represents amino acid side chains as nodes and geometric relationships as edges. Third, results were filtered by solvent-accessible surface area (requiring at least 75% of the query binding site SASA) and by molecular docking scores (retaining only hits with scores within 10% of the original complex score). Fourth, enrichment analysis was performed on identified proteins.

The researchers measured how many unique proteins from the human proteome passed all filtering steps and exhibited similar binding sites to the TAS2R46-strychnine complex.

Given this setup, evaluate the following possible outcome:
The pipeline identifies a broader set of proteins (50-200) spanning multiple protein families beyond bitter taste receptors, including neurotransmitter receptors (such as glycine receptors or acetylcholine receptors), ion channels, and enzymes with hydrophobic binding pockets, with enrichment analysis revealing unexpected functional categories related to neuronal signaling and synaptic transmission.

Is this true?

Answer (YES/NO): NO